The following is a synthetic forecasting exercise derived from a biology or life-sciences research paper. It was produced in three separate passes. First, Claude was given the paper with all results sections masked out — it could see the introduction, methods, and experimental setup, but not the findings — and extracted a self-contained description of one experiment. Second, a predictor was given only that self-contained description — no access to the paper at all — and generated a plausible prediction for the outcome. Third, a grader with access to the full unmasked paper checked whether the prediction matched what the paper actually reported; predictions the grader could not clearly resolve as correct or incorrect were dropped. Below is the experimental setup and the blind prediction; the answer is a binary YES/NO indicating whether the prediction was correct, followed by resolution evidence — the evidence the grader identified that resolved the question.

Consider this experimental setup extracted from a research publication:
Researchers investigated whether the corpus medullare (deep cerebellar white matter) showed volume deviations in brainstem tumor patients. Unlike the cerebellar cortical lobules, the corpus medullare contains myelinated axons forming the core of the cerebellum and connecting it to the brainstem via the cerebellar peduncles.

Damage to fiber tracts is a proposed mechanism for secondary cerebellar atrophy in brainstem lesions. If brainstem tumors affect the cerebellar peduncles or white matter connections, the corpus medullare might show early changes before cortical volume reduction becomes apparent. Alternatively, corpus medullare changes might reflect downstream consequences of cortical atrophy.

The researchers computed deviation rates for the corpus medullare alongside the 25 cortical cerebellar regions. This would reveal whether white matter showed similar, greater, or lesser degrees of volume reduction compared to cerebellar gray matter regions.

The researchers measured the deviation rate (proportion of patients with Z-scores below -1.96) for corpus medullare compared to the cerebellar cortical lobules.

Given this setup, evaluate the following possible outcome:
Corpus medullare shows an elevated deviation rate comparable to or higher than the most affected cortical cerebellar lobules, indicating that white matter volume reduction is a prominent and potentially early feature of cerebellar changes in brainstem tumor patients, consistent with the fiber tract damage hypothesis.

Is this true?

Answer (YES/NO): NO